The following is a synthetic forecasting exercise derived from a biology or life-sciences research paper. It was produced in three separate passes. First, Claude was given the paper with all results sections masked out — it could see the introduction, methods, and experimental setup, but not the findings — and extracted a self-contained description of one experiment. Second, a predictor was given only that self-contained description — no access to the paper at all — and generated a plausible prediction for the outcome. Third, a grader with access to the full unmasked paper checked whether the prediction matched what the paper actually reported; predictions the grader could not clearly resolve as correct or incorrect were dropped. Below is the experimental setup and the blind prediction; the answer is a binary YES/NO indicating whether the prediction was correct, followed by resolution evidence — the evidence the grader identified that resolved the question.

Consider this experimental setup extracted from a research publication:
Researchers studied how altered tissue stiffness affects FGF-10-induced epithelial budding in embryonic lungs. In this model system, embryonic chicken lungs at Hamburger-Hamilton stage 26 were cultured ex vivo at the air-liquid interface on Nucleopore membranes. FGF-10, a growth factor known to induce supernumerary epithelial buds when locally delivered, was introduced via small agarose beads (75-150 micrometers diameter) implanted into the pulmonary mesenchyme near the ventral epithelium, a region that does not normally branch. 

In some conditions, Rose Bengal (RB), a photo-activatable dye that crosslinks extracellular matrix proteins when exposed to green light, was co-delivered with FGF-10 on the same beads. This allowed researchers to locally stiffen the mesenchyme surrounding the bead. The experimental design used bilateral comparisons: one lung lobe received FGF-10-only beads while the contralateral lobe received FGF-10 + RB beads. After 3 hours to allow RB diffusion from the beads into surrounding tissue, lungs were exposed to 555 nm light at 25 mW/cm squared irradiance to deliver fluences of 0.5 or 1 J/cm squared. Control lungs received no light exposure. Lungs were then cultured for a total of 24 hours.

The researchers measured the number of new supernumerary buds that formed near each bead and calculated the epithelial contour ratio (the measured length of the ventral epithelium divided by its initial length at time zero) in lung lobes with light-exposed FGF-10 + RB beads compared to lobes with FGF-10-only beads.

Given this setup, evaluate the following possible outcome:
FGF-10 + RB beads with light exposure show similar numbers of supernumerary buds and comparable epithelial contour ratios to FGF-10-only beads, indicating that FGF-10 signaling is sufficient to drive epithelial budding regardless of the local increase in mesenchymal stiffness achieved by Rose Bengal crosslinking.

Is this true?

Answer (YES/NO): NO